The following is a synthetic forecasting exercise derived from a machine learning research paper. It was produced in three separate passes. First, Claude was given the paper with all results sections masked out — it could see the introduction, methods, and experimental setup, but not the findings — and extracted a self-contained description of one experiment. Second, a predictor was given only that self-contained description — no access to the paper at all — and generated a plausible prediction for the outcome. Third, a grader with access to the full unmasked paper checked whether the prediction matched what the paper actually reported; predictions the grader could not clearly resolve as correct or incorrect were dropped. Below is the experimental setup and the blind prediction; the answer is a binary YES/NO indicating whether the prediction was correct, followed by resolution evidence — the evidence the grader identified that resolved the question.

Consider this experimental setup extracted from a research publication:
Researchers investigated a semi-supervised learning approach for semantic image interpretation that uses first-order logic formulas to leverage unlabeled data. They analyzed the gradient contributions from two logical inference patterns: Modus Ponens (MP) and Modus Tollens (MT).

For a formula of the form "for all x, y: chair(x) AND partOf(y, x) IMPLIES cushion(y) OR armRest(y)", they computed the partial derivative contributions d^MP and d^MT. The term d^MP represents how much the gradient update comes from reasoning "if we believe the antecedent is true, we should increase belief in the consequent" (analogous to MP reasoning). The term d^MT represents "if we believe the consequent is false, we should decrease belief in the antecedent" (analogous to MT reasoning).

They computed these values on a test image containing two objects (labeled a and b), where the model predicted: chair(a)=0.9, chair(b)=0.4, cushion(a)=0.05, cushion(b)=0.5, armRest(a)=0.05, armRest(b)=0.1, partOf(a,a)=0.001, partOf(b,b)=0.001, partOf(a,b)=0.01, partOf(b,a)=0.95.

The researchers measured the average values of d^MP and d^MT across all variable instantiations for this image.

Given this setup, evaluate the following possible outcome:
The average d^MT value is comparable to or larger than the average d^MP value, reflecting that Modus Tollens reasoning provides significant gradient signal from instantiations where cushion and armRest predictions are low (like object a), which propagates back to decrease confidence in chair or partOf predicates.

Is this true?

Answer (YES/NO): YES